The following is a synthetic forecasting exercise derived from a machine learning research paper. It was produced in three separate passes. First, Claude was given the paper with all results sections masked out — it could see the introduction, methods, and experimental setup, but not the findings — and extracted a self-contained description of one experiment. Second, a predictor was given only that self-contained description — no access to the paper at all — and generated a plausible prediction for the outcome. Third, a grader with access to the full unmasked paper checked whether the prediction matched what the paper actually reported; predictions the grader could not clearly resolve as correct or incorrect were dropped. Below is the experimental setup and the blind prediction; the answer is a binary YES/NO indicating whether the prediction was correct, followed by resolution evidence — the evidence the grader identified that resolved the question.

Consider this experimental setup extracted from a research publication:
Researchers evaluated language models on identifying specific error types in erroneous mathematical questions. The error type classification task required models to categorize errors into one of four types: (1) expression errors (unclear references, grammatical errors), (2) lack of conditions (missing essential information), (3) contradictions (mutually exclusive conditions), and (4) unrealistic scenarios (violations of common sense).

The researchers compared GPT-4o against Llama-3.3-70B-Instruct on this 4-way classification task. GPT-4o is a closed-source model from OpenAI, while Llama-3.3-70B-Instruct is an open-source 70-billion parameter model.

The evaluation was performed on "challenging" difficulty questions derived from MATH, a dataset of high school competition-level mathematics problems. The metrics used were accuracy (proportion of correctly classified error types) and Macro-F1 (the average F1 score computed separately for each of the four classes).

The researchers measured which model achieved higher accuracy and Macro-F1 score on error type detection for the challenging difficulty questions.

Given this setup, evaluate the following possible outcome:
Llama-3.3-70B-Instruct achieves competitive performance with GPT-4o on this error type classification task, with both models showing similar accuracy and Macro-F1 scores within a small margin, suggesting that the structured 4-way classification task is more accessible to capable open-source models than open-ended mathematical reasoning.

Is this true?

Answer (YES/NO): NO